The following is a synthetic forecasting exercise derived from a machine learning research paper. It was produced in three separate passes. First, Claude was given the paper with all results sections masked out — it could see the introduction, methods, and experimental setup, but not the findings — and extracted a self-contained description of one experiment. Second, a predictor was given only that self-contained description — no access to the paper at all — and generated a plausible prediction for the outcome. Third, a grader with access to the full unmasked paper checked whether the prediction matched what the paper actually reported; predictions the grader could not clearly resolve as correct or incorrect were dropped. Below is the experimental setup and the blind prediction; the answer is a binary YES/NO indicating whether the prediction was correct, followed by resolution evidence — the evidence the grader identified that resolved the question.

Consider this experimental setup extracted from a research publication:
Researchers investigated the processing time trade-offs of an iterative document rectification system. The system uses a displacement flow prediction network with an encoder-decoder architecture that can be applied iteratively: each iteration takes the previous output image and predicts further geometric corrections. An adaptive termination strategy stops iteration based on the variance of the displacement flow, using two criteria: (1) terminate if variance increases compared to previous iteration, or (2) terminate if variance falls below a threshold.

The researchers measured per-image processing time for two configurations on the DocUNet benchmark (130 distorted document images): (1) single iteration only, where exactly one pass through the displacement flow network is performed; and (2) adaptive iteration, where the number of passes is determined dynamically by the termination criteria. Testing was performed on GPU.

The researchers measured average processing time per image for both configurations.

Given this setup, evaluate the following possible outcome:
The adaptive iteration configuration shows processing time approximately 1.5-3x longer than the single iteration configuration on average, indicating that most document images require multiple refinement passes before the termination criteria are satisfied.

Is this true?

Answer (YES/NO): YES